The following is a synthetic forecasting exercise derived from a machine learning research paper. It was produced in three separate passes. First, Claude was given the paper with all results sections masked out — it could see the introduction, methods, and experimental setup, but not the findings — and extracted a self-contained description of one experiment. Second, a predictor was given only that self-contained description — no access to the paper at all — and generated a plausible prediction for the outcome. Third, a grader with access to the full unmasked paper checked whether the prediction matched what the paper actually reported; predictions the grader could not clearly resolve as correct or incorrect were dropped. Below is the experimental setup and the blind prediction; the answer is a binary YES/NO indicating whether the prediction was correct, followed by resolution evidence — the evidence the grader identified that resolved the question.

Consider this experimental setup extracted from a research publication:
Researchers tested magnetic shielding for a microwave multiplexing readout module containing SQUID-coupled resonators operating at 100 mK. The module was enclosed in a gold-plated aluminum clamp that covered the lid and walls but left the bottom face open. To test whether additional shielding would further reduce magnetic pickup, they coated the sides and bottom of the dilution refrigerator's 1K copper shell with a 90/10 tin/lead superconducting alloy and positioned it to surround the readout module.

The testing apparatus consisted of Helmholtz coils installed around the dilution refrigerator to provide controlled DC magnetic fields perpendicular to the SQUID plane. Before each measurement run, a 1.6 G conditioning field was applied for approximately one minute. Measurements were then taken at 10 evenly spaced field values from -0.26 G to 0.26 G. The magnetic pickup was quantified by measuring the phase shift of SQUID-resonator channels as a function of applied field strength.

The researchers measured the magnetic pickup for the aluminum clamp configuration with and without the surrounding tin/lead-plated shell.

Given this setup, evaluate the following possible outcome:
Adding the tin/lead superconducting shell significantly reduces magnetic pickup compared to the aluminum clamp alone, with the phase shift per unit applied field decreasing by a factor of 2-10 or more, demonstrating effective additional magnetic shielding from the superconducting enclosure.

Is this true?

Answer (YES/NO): YES